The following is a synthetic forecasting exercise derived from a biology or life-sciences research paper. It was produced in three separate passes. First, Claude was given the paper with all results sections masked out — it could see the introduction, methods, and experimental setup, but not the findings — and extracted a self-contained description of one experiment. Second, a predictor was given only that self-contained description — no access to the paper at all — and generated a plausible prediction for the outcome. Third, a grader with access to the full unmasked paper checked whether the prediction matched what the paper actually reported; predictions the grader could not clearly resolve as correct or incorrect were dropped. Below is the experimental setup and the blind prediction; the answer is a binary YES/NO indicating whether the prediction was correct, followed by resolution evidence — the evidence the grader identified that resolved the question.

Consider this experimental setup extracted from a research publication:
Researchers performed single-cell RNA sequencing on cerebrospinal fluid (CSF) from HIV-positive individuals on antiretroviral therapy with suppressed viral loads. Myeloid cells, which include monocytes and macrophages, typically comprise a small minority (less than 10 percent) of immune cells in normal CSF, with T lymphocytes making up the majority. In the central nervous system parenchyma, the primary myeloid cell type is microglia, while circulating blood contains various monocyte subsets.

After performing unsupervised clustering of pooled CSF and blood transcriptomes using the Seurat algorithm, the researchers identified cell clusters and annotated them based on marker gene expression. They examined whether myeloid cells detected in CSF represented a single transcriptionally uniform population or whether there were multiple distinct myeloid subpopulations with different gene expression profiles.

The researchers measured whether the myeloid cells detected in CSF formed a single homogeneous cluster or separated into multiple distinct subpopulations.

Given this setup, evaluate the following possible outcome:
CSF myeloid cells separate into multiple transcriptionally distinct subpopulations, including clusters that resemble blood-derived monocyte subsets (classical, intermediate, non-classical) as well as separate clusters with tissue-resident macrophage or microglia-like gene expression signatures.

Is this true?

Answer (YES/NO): NO